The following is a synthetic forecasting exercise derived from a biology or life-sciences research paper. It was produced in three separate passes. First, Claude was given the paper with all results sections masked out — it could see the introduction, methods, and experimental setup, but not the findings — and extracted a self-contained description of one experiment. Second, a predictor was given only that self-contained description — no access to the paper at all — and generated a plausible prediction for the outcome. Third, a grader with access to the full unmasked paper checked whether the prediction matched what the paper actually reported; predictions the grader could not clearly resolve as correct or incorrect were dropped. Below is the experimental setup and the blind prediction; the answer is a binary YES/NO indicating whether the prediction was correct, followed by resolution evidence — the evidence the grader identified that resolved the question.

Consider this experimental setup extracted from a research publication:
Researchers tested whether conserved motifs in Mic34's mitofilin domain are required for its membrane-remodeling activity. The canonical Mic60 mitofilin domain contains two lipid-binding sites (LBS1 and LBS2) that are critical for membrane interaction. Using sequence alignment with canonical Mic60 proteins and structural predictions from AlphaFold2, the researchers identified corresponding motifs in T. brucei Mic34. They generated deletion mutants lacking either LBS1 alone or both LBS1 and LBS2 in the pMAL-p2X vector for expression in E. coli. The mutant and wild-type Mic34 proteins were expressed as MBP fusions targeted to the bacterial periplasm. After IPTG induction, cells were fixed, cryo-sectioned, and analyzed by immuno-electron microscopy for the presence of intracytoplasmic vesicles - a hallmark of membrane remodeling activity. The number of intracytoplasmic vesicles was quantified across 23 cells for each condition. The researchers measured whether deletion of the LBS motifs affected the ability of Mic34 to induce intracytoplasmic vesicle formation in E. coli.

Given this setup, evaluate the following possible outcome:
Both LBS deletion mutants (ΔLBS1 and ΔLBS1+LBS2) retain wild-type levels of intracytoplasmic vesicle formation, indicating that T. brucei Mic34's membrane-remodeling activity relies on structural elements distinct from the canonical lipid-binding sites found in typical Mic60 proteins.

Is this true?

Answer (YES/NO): NO